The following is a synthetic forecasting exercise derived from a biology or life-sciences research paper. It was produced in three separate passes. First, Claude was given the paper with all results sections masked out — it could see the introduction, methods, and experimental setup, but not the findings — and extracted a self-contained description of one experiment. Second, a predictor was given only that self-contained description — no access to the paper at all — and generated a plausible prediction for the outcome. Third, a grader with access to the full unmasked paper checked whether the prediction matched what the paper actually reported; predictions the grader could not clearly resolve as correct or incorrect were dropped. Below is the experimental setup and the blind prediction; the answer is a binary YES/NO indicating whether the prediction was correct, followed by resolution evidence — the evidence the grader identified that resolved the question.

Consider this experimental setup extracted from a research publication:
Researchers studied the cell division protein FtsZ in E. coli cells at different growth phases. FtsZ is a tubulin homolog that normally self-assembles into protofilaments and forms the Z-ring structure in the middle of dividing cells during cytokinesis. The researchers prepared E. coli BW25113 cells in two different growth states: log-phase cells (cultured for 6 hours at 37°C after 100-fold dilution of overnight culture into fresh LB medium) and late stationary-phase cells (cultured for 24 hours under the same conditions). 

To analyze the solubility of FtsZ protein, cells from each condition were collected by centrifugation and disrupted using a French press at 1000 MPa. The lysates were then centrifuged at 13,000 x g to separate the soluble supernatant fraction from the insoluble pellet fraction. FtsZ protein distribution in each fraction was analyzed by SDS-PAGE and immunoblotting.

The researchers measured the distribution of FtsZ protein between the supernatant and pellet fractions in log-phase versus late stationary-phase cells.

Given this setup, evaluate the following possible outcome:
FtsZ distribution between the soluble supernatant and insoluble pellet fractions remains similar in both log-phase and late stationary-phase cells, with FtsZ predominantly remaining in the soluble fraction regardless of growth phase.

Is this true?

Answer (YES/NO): NO